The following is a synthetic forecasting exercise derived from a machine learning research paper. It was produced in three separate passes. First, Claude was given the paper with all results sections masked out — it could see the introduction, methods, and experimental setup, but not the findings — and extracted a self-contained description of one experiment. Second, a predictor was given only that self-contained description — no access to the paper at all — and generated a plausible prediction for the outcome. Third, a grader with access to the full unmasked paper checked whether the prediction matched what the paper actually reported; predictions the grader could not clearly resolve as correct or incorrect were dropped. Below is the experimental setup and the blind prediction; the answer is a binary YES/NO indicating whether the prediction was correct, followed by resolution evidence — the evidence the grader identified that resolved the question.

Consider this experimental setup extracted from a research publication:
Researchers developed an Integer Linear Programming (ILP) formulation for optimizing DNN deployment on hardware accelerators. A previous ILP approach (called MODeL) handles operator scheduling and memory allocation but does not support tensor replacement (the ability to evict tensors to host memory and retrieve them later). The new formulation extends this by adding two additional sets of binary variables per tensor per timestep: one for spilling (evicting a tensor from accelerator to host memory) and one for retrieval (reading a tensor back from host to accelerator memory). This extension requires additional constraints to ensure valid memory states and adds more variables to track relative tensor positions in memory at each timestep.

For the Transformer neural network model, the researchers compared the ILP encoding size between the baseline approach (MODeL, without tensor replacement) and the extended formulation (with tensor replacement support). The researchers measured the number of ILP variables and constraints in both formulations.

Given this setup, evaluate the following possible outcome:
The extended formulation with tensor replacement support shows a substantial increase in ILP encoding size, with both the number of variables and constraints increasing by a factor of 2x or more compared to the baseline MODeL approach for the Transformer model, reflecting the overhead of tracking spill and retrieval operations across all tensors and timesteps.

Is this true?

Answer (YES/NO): YES